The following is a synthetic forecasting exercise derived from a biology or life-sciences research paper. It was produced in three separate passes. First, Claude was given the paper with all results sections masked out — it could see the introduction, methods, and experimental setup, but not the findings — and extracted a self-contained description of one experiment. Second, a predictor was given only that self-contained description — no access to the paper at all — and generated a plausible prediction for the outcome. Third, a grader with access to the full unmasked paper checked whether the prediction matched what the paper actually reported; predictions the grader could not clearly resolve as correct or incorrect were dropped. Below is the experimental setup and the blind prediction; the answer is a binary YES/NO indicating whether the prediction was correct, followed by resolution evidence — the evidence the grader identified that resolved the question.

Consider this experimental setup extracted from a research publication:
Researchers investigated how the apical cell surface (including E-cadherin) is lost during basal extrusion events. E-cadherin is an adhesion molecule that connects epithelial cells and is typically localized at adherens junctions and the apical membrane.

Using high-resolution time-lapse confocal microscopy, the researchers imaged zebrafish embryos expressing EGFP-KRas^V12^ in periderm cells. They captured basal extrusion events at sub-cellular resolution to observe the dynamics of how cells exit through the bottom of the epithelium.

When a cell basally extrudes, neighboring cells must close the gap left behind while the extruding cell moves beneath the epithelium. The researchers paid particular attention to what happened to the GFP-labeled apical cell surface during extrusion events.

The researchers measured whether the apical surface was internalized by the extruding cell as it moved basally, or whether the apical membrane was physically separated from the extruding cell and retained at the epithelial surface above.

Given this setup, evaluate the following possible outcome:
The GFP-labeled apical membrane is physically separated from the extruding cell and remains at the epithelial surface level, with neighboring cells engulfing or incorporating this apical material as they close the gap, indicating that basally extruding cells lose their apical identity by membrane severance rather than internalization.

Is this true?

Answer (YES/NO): NO